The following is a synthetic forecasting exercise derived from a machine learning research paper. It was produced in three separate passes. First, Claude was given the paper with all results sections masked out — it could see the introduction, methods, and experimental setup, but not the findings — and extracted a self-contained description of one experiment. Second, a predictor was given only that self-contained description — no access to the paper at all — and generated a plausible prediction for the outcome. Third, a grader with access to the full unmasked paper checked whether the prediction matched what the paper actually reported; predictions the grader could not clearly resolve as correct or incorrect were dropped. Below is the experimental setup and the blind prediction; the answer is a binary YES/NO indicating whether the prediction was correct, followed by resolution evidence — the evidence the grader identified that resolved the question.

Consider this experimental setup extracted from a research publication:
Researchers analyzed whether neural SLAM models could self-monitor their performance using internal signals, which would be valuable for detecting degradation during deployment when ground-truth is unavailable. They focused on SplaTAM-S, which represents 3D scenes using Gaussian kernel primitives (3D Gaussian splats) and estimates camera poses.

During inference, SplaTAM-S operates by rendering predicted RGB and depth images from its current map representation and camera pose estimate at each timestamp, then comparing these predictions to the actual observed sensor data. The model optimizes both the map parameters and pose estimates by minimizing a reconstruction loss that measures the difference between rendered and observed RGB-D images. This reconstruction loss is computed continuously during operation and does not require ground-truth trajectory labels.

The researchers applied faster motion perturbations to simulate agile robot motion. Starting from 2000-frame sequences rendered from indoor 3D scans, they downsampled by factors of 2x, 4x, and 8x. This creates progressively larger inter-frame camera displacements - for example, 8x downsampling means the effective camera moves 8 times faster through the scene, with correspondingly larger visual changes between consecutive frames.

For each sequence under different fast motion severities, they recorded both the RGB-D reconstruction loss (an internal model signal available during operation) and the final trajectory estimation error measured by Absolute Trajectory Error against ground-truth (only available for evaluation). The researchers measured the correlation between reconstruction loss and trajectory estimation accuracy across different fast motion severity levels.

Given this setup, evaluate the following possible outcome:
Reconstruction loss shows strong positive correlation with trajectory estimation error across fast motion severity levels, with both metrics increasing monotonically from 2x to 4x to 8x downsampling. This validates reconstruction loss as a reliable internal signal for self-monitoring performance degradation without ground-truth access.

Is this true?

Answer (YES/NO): YES